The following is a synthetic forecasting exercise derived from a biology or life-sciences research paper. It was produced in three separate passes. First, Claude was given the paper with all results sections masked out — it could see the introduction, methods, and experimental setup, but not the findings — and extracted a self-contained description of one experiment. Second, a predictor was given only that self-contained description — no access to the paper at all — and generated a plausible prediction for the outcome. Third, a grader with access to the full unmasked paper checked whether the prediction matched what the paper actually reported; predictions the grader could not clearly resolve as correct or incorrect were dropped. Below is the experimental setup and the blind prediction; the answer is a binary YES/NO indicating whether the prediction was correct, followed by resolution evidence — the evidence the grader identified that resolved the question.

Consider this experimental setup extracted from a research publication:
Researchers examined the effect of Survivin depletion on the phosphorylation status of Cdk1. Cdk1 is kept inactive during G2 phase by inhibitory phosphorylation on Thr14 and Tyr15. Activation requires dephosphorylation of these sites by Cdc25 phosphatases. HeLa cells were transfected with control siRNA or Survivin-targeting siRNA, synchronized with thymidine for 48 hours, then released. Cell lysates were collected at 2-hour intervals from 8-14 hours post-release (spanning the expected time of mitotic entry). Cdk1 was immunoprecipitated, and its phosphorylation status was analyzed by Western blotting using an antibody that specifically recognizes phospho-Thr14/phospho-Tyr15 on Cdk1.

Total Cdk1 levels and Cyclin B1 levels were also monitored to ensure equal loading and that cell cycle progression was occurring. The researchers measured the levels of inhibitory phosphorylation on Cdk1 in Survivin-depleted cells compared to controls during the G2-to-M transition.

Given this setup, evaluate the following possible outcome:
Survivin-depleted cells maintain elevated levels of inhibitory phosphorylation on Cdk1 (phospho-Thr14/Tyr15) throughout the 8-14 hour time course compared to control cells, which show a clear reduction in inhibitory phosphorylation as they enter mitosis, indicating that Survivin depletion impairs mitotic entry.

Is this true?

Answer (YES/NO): YES